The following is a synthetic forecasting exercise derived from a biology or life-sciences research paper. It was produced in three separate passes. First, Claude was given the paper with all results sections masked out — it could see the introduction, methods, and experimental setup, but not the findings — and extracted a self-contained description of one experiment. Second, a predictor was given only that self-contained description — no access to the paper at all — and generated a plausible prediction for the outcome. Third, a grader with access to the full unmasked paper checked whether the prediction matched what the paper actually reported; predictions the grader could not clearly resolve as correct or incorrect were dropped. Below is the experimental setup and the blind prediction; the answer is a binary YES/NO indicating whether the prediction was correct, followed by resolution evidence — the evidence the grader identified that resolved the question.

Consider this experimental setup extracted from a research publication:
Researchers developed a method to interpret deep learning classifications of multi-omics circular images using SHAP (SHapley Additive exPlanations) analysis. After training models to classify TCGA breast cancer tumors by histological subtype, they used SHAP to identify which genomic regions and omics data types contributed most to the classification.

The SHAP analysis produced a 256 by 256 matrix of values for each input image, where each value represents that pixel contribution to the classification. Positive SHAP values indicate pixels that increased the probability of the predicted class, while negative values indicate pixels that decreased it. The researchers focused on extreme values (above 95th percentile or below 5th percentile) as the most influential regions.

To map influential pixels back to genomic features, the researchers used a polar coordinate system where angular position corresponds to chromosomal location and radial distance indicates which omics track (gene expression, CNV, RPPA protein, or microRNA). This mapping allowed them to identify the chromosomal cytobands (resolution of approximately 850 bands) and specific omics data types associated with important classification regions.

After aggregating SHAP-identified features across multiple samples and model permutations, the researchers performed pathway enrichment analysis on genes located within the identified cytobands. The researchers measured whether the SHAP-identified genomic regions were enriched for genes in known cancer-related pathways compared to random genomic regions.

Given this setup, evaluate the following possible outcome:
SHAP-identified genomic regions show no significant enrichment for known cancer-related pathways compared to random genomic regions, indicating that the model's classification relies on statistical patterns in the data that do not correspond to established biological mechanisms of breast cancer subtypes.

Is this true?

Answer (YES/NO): NO